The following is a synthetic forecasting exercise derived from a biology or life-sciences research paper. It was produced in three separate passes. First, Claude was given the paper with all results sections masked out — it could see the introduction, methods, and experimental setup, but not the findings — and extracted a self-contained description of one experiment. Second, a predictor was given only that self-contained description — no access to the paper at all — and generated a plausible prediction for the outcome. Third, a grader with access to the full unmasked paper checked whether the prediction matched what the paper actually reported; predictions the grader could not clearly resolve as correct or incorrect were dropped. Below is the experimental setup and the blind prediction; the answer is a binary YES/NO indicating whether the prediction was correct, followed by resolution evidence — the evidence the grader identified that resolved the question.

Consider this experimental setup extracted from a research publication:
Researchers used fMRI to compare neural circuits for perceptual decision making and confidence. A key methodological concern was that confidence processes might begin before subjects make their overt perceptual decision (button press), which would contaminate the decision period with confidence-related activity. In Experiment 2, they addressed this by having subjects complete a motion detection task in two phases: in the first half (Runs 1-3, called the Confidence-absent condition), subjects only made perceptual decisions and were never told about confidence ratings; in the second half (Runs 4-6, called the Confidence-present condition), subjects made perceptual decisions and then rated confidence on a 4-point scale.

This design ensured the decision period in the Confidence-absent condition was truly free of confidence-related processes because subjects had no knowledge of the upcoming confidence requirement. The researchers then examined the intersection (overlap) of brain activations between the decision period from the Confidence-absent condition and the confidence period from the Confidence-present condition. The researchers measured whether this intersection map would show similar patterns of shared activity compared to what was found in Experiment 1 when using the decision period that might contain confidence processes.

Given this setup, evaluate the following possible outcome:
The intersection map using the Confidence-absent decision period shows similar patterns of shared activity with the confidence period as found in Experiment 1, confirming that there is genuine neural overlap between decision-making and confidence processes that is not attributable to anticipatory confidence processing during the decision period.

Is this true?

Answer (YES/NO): YES